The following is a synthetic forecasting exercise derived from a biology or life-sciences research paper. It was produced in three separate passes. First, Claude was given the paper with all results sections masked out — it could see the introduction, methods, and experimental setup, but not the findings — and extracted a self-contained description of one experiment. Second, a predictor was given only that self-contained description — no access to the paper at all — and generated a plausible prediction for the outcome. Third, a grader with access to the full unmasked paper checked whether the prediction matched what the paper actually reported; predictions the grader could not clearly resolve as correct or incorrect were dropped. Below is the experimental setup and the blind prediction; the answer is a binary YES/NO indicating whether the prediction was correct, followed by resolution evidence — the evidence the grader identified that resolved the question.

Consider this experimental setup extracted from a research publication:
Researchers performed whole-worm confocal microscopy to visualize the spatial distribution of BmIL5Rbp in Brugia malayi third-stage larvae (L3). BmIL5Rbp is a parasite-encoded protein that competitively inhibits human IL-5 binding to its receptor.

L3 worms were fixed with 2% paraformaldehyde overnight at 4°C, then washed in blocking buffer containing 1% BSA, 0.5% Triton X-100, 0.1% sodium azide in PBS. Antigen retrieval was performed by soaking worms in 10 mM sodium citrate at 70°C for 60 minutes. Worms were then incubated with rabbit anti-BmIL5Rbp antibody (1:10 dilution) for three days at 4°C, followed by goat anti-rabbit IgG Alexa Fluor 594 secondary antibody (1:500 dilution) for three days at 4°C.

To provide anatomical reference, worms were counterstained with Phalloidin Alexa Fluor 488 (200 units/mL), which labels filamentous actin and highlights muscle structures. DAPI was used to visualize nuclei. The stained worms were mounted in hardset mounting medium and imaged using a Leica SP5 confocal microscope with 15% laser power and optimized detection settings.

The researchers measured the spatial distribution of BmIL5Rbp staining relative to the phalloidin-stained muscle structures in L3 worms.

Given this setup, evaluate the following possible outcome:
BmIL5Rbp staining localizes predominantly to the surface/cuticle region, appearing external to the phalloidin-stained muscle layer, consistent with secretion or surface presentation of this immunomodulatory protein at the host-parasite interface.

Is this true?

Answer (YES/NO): YES